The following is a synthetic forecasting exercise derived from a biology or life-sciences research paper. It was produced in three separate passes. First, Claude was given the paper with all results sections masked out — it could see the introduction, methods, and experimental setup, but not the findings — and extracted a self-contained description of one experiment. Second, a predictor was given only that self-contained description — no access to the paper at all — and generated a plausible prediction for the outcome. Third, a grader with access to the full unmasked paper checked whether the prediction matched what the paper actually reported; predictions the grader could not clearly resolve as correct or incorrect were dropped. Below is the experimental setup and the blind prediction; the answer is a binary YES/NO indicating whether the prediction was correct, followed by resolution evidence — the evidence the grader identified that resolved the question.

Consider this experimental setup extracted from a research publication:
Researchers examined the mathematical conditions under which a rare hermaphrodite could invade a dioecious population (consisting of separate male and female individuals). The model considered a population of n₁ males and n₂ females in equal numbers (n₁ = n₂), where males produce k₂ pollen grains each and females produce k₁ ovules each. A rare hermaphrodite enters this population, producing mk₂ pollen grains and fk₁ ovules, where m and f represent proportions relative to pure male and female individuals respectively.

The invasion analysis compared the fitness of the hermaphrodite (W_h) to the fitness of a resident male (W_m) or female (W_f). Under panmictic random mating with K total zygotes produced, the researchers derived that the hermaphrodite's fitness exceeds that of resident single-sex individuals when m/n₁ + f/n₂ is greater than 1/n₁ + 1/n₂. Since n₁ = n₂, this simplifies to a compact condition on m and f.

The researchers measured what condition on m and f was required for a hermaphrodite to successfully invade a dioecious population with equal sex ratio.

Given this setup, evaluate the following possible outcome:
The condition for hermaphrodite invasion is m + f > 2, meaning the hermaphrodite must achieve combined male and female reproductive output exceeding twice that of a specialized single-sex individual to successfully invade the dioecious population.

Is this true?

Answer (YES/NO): NO